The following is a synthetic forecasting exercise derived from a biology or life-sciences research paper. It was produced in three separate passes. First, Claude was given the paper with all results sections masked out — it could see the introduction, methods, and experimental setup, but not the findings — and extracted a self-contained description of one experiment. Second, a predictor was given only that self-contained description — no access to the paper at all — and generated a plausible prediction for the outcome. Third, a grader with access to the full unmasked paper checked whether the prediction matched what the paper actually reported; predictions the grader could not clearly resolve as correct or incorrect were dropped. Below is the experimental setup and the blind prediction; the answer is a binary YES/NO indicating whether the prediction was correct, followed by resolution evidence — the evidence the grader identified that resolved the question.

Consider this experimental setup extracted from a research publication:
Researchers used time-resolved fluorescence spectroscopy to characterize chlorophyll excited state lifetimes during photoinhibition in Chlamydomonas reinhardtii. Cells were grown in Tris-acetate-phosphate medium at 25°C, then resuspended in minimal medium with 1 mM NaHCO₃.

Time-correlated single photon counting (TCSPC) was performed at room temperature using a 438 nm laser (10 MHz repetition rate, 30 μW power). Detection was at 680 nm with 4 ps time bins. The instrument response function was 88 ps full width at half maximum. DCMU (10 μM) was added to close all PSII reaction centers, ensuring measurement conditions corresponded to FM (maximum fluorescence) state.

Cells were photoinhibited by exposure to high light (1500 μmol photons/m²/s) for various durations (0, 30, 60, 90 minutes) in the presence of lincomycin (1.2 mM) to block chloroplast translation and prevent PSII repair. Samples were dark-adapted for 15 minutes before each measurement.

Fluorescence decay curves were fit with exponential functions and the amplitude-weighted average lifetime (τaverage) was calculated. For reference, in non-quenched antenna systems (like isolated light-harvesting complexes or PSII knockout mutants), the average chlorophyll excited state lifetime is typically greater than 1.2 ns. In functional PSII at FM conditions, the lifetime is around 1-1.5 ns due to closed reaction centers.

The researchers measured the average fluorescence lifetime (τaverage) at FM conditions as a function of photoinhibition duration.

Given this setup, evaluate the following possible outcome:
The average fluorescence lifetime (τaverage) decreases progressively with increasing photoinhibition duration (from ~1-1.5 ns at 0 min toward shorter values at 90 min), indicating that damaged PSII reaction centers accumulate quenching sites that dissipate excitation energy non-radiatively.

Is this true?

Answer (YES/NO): YES